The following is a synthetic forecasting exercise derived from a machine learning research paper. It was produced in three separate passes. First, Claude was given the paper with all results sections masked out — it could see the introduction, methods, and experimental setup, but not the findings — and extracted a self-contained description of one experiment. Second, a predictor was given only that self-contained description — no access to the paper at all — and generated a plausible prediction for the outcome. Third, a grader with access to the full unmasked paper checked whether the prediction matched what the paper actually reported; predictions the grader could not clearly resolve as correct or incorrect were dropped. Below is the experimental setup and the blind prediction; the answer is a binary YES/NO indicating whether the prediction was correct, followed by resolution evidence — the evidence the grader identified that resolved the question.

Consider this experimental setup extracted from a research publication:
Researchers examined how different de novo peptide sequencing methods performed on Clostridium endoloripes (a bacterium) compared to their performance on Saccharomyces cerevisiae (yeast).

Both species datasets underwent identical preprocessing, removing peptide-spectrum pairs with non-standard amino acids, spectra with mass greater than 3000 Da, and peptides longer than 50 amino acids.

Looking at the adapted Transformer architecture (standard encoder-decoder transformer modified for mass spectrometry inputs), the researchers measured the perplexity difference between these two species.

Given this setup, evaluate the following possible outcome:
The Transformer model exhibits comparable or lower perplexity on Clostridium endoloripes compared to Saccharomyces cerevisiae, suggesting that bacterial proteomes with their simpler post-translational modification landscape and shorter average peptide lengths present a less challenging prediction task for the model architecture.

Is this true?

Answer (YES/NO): NO